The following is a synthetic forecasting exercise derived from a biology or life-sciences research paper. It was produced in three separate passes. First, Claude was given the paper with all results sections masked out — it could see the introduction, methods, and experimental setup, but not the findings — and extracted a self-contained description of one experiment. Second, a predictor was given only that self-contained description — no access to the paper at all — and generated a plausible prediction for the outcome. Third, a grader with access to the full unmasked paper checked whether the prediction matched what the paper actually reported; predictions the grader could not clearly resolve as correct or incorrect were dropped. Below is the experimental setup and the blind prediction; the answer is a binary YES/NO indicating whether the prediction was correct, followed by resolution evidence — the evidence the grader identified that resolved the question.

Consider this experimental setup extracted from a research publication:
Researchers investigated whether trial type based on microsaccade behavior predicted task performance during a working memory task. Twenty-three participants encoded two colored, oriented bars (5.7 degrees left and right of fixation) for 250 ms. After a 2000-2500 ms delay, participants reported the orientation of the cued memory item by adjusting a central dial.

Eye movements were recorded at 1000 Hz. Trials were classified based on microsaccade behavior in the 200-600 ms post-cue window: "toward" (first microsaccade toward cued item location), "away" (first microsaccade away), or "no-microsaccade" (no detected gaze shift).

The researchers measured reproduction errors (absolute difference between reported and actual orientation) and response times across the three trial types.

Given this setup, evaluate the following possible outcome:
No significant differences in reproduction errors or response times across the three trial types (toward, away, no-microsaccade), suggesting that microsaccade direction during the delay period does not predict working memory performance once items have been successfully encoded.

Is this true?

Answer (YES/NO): NO